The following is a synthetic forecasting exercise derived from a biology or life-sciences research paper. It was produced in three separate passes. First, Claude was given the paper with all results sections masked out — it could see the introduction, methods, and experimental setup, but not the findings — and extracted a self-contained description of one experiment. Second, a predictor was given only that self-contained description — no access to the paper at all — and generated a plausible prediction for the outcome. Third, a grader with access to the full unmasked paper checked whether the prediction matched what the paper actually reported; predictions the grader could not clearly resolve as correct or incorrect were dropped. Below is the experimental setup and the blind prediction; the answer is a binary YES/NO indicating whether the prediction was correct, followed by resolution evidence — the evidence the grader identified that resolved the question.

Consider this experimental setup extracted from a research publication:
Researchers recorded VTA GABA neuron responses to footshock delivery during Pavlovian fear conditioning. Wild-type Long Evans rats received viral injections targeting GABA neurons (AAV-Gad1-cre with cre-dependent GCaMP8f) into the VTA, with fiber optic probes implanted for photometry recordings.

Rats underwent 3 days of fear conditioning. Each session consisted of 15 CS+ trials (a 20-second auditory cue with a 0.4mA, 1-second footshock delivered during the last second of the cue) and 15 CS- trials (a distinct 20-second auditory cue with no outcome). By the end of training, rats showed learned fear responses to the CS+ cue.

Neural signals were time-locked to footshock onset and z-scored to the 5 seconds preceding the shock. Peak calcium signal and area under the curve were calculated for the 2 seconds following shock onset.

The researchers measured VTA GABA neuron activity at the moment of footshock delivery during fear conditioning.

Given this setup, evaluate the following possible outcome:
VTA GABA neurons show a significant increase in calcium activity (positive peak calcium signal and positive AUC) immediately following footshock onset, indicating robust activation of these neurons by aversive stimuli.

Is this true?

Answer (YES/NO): YES